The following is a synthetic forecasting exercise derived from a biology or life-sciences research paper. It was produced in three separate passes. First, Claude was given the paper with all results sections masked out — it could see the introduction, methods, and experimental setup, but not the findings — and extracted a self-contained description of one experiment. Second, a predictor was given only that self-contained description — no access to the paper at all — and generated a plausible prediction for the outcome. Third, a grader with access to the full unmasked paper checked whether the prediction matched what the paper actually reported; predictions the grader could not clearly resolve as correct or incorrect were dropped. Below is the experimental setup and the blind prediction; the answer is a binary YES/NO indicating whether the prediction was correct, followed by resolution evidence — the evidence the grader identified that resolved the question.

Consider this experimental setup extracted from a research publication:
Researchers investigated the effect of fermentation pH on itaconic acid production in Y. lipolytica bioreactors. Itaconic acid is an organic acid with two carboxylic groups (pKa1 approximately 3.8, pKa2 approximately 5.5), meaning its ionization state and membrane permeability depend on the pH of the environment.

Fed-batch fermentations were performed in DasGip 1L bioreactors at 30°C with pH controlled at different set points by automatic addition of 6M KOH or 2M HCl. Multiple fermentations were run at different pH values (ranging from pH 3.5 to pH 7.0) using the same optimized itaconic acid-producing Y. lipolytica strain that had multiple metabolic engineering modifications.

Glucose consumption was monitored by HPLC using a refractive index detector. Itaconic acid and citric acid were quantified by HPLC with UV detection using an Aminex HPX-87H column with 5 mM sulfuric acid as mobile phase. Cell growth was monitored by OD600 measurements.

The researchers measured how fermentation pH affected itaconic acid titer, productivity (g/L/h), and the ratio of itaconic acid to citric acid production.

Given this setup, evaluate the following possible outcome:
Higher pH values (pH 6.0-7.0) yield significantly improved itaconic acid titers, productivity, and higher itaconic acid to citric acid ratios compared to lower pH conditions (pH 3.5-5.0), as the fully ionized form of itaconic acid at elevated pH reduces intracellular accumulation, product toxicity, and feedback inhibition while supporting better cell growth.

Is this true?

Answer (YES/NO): NO